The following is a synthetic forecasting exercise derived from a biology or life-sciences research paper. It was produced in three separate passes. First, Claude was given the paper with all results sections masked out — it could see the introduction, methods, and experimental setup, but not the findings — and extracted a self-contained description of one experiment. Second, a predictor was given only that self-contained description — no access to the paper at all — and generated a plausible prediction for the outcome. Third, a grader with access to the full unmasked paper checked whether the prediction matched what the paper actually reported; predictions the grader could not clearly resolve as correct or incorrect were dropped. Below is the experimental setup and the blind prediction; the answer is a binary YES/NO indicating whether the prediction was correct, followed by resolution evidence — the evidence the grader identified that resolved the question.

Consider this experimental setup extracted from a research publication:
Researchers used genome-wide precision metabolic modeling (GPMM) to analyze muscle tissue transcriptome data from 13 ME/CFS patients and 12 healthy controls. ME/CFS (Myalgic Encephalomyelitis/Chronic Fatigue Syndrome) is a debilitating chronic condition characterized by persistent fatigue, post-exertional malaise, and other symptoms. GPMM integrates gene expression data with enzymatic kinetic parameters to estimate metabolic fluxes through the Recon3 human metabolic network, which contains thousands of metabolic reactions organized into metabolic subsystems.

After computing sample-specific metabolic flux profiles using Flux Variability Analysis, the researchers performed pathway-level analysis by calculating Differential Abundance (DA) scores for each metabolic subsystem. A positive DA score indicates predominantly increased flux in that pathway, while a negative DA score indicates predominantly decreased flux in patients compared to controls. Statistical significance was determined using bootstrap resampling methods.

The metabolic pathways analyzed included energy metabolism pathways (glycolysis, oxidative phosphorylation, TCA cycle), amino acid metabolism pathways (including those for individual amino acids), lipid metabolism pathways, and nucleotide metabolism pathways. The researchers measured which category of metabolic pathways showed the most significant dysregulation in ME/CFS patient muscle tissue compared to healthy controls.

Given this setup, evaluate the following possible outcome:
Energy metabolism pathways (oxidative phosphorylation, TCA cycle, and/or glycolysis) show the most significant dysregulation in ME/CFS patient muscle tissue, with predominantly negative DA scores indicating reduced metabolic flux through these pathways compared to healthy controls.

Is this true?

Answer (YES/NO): NO